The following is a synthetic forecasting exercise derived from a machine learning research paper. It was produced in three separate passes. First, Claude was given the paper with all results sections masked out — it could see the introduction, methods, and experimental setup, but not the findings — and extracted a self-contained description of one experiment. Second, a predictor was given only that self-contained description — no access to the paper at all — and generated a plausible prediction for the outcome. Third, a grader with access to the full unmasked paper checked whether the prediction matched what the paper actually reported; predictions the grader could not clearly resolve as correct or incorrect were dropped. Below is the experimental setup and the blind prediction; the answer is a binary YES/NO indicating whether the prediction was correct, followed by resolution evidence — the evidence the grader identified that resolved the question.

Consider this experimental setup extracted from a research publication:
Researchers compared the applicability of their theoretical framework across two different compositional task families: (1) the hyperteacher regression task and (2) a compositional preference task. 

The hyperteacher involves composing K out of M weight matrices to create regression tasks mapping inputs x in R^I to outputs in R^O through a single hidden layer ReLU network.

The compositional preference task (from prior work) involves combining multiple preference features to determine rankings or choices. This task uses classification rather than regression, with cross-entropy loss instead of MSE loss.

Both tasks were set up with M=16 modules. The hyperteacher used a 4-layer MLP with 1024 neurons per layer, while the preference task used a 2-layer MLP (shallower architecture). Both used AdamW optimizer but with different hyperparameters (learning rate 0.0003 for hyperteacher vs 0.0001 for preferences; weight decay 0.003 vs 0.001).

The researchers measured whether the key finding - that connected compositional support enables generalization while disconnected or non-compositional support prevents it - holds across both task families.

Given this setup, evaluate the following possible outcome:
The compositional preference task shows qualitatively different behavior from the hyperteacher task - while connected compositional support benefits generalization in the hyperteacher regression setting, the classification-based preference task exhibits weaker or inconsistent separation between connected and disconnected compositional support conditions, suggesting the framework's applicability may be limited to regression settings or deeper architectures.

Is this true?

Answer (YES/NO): NO